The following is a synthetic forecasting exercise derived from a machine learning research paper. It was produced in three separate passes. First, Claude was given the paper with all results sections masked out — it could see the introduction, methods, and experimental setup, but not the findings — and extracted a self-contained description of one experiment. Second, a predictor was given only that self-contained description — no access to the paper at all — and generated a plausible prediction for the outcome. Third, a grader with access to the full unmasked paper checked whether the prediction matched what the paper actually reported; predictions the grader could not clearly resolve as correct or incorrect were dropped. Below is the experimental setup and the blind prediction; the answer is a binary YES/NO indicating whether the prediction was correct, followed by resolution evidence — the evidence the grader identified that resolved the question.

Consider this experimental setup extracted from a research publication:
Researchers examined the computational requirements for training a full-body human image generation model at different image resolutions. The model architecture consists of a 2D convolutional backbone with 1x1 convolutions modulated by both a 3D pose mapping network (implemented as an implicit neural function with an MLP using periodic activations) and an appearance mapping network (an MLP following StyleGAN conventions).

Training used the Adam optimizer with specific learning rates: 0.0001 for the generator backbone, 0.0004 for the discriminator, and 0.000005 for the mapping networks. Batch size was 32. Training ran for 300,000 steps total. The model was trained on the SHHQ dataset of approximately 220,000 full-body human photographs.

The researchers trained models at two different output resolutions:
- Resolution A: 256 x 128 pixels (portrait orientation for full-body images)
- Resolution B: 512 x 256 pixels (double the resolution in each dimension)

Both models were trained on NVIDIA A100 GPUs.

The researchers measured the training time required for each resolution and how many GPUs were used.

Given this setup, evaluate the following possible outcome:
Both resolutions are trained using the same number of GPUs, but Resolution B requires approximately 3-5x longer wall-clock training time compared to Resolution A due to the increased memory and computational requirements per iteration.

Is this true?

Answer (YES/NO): NO